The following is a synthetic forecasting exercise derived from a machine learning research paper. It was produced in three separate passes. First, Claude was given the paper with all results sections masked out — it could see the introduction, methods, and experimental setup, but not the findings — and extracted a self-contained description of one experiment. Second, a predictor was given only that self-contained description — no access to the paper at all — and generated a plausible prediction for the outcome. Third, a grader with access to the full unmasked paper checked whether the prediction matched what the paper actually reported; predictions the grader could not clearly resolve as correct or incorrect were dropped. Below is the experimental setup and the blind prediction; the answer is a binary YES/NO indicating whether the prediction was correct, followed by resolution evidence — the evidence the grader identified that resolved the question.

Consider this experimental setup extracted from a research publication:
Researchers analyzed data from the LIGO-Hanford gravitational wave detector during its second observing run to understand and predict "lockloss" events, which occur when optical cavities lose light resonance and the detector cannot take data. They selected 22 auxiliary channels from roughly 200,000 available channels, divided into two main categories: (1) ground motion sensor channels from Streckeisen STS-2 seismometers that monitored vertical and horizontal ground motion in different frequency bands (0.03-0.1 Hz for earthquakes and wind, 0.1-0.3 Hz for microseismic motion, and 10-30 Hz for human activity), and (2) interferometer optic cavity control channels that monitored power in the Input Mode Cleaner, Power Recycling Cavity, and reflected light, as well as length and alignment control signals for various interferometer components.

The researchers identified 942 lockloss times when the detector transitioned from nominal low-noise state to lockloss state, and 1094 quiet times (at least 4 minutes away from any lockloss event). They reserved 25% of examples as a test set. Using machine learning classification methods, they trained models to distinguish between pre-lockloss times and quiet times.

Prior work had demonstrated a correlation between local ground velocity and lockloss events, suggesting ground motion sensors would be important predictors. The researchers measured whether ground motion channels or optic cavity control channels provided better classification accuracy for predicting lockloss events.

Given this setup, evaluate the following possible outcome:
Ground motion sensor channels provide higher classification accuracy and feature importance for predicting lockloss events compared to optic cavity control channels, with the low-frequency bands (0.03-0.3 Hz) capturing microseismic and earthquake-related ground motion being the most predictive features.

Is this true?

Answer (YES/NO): NO